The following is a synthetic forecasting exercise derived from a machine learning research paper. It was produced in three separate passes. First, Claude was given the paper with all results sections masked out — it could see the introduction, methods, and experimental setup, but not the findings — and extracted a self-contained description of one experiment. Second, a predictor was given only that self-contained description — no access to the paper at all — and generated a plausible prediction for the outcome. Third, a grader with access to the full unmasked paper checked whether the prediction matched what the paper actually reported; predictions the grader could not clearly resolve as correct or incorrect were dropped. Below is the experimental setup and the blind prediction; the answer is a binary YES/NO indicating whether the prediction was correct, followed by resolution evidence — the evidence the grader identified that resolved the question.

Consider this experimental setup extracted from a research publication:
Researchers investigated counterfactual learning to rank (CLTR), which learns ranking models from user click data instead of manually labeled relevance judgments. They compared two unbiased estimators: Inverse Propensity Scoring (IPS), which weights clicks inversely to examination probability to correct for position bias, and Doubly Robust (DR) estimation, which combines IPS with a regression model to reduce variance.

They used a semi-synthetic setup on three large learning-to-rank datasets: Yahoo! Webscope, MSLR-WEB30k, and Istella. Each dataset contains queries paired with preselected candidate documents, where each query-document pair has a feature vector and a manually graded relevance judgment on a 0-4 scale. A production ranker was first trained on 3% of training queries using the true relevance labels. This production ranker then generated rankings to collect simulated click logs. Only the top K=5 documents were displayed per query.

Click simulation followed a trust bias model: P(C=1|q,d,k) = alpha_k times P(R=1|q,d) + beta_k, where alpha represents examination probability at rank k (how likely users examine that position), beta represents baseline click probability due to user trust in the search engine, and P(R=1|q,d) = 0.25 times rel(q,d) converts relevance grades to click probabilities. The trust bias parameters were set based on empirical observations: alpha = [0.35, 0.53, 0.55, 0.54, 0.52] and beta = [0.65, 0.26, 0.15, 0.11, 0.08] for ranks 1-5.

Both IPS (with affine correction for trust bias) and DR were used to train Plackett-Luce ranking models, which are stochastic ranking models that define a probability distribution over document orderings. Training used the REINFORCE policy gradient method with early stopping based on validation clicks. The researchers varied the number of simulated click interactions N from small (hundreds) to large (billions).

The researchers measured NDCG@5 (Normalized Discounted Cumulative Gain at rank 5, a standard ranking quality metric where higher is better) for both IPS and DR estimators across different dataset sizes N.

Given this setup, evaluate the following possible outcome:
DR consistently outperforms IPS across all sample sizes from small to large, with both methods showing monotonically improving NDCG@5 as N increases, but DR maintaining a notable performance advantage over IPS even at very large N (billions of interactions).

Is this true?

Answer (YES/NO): NO